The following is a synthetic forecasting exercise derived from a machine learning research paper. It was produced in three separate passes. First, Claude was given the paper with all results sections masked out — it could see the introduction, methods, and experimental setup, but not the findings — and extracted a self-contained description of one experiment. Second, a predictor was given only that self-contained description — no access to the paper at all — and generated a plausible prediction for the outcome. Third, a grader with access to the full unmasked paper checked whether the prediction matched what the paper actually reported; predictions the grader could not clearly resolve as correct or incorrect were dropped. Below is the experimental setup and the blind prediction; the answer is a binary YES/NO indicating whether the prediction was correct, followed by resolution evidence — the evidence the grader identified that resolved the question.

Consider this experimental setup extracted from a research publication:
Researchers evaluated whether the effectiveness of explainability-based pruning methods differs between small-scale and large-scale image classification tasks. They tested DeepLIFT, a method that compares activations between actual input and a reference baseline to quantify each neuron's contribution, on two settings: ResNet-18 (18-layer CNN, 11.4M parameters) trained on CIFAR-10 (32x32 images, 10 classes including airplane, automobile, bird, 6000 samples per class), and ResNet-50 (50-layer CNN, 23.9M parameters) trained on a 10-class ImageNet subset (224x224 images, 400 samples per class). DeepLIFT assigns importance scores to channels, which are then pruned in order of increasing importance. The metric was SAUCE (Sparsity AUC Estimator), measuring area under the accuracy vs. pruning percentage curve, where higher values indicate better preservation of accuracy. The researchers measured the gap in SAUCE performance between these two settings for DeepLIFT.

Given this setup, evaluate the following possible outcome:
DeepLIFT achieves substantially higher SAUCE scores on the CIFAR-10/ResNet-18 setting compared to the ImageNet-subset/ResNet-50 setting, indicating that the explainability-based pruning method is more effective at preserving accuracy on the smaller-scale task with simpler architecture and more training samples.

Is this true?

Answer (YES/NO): YES